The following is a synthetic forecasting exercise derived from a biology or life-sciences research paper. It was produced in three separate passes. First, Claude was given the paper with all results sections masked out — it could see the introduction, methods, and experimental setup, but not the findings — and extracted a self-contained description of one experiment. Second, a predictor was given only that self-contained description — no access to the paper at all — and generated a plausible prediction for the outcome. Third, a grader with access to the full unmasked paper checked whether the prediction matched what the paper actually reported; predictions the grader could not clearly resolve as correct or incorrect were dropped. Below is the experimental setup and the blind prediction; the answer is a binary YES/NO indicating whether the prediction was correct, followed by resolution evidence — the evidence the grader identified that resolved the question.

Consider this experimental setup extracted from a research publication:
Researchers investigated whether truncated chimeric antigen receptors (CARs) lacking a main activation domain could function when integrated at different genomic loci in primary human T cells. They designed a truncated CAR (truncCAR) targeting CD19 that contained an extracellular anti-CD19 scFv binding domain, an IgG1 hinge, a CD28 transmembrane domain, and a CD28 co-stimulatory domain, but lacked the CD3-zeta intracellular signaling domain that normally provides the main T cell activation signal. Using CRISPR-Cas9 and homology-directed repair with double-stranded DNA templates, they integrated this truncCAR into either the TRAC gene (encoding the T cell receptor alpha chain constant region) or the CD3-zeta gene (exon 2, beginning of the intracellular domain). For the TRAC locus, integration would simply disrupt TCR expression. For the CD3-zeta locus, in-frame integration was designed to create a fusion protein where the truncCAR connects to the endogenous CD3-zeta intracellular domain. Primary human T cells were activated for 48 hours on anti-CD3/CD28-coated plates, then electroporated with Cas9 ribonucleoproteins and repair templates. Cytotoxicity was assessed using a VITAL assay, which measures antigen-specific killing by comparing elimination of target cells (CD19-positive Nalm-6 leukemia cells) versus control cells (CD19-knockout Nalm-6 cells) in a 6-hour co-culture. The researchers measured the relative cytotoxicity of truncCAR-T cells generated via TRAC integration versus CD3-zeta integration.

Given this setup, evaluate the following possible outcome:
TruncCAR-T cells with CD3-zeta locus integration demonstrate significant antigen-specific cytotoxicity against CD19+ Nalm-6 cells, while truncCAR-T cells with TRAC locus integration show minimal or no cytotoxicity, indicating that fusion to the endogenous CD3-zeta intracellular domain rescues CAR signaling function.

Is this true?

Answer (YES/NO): YES